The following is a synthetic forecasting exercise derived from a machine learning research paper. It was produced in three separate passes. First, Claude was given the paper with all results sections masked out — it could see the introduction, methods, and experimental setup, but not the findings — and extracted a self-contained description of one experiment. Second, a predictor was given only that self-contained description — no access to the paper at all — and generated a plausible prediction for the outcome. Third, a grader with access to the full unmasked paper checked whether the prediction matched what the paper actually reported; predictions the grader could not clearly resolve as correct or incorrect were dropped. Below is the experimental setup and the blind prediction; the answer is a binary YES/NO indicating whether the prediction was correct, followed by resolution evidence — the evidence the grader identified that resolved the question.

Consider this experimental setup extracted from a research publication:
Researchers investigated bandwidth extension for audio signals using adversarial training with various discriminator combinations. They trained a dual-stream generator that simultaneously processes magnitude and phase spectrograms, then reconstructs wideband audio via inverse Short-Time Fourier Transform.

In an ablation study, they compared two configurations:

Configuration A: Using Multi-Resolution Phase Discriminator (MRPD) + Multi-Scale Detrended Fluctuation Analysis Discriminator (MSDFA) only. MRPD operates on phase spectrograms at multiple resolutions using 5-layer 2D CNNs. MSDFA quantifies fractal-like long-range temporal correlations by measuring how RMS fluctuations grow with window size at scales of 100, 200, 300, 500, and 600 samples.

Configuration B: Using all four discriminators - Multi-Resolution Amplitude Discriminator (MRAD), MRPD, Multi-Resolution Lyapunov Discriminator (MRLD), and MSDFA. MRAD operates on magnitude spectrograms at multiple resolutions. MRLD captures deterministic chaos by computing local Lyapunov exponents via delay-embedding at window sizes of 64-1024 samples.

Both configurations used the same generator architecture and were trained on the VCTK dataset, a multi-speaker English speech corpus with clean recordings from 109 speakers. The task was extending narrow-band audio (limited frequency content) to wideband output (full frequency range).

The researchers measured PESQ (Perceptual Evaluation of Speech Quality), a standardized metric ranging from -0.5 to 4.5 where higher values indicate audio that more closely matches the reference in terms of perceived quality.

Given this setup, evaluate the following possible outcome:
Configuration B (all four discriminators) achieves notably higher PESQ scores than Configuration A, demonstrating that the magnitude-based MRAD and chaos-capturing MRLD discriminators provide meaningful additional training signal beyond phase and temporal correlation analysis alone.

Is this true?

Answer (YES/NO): NO